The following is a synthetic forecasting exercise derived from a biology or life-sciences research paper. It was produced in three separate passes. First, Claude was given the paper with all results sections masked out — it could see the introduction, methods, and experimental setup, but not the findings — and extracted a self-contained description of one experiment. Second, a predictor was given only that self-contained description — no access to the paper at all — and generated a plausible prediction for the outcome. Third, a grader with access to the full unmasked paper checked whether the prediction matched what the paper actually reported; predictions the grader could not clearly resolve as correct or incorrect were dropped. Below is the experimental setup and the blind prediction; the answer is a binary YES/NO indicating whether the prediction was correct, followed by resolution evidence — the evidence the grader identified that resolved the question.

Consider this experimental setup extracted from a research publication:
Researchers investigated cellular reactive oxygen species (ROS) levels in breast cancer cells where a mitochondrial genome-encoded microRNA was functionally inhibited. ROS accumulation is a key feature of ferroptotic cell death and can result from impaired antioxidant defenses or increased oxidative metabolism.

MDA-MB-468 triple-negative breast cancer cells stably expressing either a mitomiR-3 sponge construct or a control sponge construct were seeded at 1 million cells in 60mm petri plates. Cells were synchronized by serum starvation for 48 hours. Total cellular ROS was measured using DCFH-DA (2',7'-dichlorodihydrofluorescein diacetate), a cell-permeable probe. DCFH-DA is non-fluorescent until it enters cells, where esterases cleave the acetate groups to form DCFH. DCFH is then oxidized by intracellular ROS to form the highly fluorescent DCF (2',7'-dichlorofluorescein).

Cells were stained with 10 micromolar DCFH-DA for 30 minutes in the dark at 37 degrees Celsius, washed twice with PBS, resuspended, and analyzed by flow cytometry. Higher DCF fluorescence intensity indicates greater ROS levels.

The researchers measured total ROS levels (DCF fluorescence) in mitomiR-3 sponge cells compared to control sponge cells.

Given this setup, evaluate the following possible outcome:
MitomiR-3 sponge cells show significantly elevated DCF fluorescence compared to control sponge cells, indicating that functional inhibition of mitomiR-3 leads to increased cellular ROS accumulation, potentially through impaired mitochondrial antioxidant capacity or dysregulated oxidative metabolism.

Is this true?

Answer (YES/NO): YES